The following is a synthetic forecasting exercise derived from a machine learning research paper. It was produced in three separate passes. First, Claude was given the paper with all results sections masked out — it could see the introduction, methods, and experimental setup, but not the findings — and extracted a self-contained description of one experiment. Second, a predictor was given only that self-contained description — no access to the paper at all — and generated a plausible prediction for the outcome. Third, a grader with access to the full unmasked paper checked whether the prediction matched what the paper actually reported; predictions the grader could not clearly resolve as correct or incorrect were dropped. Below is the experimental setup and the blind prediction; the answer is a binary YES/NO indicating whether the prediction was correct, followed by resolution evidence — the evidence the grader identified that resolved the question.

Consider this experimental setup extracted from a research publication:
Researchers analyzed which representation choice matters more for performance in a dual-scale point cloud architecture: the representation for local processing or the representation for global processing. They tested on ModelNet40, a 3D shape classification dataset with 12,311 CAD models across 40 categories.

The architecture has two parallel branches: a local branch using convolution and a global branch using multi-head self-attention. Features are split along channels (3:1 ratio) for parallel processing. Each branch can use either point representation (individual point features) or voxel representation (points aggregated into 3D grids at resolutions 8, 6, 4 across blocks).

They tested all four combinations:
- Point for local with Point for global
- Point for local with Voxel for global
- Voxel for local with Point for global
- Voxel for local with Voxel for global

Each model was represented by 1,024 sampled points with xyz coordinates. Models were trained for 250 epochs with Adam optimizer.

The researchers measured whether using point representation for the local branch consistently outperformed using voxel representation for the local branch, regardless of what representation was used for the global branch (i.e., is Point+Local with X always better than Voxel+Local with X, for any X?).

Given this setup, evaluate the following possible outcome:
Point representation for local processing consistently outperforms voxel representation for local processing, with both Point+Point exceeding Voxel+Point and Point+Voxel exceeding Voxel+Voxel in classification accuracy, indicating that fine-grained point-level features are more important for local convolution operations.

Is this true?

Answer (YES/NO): YES